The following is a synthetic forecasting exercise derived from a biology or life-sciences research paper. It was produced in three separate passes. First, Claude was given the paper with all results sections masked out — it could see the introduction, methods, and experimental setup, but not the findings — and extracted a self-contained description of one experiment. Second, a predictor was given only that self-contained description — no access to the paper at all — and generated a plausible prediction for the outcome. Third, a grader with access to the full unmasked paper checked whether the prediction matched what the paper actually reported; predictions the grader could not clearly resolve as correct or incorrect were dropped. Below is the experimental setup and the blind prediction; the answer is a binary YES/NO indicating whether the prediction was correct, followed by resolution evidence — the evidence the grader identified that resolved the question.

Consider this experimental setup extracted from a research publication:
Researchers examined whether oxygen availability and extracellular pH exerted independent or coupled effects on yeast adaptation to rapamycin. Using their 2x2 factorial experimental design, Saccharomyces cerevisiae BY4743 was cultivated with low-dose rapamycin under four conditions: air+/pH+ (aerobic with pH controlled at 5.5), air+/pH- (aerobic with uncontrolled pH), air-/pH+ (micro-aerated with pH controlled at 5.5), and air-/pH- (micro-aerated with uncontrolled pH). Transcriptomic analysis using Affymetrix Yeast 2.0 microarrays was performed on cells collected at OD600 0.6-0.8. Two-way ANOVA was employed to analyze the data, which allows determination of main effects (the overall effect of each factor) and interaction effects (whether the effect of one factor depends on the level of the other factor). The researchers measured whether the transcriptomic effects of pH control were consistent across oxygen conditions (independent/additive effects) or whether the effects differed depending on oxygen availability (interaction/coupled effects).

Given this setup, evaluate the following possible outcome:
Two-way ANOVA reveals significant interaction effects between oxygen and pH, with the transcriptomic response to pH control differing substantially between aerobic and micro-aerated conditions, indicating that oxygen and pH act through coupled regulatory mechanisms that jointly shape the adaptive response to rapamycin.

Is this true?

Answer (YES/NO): YES